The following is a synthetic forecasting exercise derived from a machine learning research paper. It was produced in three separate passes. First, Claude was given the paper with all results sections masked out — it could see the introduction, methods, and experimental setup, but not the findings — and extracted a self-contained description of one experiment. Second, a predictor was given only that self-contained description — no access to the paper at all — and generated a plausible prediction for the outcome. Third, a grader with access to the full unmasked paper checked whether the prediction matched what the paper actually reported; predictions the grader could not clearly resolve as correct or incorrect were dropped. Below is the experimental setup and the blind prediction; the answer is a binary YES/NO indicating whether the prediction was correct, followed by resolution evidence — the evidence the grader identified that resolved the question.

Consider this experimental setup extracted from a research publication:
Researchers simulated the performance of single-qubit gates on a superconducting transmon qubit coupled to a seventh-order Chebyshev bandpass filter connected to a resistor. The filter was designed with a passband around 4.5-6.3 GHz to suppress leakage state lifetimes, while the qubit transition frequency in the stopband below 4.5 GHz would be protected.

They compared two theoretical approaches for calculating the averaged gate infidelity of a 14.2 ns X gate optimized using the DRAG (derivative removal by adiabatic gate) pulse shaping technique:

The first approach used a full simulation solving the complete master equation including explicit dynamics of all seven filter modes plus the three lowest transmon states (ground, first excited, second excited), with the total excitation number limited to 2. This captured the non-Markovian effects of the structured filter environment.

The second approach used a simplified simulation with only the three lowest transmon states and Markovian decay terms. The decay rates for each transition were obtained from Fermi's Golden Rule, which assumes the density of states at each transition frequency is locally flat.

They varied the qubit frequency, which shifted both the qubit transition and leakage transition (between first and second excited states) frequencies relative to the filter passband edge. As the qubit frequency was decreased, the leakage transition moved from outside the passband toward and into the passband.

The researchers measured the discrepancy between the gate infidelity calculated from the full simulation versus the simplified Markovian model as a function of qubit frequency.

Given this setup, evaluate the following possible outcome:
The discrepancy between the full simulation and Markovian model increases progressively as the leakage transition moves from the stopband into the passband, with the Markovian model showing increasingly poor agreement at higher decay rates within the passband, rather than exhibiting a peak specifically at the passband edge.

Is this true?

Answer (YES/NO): YES